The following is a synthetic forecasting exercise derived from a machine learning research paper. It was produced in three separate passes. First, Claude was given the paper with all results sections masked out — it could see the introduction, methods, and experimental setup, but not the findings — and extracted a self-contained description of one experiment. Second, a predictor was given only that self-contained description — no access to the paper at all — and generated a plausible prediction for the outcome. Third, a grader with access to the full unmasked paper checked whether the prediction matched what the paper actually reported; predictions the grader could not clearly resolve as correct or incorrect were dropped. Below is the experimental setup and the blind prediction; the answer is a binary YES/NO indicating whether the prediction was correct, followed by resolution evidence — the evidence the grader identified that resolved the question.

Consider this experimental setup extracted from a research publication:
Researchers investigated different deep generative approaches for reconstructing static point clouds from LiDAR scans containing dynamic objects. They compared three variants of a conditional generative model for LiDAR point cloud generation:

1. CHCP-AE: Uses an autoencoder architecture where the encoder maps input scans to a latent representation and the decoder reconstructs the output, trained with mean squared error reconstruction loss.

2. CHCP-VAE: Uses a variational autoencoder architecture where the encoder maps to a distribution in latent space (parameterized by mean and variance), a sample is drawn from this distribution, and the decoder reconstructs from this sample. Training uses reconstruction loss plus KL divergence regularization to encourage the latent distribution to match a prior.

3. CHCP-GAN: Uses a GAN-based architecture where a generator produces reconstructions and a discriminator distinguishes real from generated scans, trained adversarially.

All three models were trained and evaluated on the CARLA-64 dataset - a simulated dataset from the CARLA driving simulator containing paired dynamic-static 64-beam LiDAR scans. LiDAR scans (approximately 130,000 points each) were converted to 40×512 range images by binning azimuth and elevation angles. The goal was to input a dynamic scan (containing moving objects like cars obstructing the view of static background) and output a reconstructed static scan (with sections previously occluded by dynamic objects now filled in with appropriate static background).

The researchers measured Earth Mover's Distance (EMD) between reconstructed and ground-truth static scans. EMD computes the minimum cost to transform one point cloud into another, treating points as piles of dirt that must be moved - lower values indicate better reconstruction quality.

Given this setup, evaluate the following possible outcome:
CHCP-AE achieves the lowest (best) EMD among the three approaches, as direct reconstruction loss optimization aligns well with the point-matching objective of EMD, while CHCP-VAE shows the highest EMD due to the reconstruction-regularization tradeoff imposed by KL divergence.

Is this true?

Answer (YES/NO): YES